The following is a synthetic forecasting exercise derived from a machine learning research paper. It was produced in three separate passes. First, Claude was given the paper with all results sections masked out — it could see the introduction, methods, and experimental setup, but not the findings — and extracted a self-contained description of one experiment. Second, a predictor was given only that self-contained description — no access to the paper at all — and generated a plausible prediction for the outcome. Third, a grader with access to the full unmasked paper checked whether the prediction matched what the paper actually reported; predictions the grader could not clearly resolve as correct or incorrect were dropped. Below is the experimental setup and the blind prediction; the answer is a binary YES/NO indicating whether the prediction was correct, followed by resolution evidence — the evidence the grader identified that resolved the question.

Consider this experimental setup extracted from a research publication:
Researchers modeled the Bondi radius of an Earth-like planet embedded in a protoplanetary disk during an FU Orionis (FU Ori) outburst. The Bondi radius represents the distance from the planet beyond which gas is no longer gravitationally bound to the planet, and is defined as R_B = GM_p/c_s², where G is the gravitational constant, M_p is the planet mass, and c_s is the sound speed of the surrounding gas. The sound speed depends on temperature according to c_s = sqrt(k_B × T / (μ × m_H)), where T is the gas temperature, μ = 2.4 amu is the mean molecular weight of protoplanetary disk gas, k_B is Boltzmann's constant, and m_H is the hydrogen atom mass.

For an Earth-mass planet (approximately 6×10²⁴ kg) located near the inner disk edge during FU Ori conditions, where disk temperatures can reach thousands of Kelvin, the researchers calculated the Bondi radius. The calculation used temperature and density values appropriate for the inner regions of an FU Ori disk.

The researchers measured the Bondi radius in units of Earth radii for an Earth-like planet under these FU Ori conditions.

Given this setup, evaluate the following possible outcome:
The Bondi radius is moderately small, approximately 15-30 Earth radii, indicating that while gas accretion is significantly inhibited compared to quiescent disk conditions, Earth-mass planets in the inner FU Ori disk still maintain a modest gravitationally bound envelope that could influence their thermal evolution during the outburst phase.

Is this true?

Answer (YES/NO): NO